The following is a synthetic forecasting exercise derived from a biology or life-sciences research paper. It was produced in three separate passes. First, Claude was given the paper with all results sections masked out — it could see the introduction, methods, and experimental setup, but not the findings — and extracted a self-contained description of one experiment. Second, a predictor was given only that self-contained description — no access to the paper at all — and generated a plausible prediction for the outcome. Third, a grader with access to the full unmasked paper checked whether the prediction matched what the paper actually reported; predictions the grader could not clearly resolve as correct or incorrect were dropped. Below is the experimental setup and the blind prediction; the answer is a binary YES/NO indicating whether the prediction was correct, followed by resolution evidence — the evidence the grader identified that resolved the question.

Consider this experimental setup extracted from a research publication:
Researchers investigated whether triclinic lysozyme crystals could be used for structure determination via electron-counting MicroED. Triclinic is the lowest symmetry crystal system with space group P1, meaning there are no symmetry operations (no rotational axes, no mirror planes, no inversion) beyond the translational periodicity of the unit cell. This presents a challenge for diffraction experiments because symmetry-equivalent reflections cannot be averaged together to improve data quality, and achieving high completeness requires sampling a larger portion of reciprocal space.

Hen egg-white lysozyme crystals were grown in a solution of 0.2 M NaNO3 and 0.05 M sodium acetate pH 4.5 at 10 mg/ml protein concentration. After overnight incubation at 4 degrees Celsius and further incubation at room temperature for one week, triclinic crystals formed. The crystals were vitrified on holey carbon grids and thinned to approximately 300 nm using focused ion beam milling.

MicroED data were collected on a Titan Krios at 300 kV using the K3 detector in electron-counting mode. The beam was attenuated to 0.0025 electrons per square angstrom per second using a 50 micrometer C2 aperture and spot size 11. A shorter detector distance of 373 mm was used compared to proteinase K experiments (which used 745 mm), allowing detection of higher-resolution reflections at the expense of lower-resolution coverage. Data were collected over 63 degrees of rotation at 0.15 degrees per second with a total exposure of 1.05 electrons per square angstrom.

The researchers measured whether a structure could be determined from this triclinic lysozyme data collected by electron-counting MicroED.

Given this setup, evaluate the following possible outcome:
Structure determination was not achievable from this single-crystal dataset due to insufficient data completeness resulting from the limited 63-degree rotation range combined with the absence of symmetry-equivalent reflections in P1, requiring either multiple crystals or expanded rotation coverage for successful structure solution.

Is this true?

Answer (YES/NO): NO